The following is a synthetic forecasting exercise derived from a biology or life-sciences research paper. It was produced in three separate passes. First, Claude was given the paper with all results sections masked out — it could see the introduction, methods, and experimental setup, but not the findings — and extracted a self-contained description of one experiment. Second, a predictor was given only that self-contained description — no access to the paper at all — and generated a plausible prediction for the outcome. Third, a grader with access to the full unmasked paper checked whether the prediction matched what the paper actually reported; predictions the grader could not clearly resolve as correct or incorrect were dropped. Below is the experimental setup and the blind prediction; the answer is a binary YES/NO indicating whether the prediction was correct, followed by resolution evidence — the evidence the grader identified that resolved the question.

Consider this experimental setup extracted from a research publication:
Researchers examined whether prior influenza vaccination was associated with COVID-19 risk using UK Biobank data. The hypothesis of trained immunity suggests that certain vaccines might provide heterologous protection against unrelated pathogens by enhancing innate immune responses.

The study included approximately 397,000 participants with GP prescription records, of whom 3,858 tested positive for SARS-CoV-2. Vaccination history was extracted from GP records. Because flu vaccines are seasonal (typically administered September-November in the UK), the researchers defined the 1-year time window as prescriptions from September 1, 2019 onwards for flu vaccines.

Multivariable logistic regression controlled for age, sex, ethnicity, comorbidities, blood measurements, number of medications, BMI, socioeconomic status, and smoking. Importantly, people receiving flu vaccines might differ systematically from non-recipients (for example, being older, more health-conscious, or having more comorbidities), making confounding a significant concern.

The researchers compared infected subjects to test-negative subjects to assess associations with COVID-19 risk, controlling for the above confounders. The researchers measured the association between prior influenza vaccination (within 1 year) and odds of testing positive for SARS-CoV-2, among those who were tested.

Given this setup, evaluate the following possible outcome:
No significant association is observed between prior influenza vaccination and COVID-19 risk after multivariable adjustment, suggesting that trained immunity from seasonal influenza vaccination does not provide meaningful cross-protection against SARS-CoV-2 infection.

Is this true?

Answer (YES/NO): NO